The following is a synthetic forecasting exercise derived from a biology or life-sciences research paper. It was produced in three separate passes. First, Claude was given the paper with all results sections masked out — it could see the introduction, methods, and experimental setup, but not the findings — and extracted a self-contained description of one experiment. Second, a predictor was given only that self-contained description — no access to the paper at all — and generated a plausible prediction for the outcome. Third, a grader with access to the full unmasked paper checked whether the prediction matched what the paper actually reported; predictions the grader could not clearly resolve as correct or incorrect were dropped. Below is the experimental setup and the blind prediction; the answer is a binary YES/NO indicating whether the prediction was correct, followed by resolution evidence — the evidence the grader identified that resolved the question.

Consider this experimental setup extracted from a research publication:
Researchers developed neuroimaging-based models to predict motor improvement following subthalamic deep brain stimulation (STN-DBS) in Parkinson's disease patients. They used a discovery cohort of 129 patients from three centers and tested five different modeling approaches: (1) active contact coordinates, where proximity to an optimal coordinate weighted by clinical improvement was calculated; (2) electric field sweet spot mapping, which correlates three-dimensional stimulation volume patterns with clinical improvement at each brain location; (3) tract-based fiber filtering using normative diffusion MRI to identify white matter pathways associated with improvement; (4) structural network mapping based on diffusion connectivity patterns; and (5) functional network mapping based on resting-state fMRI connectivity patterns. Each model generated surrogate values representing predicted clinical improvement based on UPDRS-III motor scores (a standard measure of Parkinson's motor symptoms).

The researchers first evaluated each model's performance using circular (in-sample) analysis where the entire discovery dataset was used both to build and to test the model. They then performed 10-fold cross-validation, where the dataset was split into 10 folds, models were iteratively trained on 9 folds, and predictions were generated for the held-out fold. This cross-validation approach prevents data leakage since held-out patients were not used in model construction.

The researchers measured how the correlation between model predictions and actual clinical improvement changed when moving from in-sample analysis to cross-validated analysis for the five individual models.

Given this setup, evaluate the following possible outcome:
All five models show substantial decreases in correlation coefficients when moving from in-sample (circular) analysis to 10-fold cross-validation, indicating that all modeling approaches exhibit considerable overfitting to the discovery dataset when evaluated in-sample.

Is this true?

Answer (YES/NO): NO